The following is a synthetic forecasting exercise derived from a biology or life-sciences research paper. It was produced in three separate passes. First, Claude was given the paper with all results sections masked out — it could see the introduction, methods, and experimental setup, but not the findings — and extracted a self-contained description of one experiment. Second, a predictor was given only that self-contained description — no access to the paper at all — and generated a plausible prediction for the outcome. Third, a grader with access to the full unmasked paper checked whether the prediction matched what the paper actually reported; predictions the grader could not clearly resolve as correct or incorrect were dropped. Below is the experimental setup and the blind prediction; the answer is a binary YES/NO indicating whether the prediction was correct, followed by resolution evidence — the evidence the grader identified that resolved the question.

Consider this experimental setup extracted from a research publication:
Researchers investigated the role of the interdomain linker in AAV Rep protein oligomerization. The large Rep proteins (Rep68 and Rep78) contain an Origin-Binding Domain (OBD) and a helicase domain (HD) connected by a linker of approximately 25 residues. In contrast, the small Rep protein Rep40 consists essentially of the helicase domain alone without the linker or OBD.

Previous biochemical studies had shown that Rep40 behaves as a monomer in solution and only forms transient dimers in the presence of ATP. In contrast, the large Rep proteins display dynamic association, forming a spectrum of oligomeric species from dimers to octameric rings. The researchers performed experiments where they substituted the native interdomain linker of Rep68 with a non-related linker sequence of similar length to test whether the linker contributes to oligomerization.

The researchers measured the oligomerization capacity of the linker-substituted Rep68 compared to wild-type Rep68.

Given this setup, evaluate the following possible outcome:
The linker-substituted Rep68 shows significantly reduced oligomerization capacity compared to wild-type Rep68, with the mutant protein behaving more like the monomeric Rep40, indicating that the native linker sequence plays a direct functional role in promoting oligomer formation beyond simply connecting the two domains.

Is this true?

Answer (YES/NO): YES